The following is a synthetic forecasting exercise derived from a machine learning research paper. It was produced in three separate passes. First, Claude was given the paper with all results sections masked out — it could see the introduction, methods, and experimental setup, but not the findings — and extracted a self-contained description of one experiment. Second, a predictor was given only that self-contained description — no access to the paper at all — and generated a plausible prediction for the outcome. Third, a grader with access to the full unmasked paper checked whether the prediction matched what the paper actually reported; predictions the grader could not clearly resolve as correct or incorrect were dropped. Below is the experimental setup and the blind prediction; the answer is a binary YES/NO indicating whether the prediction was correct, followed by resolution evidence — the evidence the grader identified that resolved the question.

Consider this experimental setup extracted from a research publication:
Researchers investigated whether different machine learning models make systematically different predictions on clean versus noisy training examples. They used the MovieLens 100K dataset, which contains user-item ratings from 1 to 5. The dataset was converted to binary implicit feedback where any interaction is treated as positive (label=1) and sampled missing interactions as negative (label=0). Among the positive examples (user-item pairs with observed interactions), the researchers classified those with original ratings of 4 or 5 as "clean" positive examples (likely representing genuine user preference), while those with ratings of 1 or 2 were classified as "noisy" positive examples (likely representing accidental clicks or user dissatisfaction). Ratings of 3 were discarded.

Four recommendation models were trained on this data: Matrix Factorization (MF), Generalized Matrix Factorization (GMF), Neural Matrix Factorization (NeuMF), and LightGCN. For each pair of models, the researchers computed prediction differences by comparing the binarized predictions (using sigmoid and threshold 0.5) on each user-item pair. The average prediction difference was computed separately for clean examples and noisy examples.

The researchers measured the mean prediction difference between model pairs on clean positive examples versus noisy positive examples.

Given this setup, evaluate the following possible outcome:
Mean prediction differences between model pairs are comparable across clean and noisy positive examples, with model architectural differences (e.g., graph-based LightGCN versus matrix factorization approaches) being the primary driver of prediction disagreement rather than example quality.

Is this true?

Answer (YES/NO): NO